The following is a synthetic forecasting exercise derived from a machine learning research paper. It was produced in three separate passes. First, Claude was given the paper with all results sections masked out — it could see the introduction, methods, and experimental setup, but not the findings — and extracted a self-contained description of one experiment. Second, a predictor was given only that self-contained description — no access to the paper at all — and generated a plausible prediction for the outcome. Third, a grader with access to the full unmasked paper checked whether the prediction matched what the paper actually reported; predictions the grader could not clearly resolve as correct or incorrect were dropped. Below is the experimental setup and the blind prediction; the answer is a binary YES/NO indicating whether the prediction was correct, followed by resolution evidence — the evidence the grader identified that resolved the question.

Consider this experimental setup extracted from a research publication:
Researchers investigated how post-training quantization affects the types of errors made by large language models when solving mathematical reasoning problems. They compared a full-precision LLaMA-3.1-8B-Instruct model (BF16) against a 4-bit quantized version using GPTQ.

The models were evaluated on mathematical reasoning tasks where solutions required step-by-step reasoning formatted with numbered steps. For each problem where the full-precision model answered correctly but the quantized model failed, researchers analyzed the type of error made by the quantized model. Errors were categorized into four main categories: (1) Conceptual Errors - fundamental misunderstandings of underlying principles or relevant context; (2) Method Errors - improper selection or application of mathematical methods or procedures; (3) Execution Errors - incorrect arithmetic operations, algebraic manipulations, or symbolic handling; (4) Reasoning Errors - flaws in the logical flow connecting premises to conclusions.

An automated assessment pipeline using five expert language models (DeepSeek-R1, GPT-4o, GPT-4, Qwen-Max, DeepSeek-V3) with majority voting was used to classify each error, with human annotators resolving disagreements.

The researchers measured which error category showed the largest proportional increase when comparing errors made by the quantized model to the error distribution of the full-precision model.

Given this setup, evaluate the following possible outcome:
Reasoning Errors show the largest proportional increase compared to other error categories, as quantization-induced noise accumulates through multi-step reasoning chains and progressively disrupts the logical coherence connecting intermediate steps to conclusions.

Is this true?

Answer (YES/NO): NO